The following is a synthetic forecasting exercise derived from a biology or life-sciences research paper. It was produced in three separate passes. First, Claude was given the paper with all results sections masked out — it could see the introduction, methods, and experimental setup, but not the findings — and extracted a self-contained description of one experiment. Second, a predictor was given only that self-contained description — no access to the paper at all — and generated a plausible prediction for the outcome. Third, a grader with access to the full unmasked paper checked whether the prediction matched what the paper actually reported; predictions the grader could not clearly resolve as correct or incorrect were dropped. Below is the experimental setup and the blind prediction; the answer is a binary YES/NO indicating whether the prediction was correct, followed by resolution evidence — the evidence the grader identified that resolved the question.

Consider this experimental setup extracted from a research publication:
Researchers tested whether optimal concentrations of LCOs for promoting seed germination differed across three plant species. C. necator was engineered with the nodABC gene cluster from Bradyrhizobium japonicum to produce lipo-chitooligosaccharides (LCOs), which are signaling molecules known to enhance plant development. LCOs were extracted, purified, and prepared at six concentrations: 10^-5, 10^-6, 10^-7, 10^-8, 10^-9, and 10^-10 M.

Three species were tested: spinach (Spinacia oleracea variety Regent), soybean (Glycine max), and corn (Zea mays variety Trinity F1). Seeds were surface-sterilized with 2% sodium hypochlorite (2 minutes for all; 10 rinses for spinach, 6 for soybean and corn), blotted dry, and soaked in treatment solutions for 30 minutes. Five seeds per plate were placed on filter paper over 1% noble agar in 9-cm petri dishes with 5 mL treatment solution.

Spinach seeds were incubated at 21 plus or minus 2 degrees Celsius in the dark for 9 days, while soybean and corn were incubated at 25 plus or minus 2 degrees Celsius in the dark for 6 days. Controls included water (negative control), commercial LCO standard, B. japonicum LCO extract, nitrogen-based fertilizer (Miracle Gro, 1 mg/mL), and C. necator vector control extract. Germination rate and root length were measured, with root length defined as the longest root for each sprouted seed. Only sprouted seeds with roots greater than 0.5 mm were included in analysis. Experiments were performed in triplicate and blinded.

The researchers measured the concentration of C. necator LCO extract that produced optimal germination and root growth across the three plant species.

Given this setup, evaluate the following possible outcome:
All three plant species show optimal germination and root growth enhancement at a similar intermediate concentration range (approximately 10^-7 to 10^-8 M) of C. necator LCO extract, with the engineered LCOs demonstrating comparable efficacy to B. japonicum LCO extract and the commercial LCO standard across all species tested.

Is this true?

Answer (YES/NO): NO